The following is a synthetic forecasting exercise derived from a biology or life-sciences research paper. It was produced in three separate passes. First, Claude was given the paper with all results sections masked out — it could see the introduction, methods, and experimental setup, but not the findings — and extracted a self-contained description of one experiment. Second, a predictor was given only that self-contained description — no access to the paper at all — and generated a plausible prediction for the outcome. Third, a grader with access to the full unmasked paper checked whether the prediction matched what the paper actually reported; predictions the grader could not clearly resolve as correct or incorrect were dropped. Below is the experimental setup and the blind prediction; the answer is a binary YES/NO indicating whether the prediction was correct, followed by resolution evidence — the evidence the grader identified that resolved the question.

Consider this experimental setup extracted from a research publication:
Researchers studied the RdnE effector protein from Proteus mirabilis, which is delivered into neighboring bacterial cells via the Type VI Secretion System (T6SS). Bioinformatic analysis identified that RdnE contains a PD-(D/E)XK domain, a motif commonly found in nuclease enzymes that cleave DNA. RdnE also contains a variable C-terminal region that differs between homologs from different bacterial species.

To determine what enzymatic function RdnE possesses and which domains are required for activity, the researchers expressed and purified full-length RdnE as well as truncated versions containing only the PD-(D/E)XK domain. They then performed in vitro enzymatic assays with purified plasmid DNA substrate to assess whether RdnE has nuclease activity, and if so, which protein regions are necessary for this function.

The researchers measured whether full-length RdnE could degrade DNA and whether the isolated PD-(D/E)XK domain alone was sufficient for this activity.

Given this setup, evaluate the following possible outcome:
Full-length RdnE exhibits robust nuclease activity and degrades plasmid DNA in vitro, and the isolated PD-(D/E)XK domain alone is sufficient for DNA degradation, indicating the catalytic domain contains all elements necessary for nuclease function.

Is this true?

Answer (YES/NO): NO